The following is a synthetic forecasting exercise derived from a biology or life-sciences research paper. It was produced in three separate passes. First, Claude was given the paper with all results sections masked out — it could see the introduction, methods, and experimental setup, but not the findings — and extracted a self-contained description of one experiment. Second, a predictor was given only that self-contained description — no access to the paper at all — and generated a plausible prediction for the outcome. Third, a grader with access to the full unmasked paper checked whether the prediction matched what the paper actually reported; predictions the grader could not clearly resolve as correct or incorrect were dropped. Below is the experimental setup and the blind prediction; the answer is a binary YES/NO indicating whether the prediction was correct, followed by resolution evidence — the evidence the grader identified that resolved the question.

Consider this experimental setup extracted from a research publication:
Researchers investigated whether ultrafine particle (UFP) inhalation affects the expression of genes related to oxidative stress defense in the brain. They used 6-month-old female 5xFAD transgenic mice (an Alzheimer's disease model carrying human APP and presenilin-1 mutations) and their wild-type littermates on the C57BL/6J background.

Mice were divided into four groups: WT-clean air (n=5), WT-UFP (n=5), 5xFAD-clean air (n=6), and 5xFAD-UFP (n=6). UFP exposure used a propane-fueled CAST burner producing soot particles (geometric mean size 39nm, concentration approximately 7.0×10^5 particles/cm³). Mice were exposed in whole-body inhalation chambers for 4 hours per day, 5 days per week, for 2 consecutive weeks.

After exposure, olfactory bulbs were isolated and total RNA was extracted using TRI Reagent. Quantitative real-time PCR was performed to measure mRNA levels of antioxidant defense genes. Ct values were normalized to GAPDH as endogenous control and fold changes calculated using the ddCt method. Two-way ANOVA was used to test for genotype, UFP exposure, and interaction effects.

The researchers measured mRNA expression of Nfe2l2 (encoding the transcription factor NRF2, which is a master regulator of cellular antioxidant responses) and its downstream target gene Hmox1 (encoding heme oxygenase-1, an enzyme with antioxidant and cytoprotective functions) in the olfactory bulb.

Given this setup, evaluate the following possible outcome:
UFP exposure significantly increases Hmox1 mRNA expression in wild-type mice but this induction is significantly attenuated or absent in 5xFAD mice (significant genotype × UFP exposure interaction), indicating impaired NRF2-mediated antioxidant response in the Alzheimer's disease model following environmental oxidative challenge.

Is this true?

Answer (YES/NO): NO